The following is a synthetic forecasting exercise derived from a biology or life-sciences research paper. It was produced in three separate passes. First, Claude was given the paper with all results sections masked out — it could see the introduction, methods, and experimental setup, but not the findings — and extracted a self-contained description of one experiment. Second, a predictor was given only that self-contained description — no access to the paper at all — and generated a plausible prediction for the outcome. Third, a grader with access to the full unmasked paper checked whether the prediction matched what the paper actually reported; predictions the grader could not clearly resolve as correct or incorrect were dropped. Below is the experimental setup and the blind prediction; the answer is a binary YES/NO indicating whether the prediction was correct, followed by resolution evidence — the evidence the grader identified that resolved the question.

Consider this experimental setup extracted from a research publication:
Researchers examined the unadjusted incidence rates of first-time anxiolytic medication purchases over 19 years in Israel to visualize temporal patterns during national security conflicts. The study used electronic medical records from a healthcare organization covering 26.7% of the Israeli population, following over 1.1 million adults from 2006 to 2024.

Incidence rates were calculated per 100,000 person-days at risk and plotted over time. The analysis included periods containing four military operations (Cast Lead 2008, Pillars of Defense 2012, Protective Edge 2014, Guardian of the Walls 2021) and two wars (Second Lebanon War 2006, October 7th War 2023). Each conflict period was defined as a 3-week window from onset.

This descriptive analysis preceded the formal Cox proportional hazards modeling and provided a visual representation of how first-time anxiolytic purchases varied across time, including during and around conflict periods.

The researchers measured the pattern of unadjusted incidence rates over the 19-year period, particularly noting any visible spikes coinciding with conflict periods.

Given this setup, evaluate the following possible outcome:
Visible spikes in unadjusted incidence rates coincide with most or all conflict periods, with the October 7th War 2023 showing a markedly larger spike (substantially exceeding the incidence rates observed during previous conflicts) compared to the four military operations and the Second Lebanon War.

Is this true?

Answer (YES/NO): NO